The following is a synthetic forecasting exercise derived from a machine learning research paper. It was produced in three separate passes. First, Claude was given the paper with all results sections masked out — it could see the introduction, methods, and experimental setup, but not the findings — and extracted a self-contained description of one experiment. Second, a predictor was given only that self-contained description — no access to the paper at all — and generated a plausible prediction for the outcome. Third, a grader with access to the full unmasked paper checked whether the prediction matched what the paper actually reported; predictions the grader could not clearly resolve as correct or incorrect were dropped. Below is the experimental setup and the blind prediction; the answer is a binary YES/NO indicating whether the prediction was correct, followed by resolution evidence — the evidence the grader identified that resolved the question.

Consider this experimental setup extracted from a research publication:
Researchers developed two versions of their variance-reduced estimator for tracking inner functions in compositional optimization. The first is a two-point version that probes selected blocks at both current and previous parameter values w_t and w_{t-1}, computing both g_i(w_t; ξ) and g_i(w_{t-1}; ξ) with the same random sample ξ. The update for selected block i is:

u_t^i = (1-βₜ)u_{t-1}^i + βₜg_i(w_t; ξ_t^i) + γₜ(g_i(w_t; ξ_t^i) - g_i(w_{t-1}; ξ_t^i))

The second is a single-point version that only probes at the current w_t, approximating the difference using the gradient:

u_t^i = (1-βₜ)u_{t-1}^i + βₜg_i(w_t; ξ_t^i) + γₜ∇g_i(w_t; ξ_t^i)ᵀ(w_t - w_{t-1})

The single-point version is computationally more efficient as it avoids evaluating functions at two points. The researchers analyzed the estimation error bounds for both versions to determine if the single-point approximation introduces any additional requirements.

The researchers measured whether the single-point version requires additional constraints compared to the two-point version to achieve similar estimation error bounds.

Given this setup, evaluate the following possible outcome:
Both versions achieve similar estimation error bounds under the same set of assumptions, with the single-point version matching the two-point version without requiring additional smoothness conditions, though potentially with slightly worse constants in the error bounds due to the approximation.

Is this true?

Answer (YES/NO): YES